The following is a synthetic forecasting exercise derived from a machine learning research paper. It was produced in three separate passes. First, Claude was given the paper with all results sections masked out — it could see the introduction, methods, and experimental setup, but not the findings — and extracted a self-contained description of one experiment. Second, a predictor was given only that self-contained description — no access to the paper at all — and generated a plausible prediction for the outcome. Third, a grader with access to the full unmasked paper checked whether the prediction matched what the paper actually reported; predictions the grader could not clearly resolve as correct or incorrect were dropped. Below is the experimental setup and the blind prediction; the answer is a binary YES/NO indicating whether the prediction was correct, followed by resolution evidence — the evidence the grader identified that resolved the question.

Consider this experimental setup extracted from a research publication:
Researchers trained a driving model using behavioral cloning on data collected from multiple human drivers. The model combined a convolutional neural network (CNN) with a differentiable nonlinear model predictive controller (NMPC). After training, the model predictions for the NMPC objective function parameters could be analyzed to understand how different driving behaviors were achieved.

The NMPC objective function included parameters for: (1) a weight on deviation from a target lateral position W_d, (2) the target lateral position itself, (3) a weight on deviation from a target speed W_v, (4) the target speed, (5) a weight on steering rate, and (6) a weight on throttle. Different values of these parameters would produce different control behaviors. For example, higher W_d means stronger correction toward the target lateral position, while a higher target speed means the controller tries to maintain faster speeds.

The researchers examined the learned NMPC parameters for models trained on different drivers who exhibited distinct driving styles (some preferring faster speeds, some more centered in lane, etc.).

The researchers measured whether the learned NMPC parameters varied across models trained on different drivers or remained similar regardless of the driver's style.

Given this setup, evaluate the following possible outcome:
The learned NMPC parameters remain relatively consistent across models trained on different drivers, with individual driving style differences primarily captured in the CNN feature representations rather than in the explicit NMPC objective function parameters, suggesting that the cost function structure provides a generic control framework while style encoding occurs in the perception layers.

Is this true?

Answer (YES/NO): NO